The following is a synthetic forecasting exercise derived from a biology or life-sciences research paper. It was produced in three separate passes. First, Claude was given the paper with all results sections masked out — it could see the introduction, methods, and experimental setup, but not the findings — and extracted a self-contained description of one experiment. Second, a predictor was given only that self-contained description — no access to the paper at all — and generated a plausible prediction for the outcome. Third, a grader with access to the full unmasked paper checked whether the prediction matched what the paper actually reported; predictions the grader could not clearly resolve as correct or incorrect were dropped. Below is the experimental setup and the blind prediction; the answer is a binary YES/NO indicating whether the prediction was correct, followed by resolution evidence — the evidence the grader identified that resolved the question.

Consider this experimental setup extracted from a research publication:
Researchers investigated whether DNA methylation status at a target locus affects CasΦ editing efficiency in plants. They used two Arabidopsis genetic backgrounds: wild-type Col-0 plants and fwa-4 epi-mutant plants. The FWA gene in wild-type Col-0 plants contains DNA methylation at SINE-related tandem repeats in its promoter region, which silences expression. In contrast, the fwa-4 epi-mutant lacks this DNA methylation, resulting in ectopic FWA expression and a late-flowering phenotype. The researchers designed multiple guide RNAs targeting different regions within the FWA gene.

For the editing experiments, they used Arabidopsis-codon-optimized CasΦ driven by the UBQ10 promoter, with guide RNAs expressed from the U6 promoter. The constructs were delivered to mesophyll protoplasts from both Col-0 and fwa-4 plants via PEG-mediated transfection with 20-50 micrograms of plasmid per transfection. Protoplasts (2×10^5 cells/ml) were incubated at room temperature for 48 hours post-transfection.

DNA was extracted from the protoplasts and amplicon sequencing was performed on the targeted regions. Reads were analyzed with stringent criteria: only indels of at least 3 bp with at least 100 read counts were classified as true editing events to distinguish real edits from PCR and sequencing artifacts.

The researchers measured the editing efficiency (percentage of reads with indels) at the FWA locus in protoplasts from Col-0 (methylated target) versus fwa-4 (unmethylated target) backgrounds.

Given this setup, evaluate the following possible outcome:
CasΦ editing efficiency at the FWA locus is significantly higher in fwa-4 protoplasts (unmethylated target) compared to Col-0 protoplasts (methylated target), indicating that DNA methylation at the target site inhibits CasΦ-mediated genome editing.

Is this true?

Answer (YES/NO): YES